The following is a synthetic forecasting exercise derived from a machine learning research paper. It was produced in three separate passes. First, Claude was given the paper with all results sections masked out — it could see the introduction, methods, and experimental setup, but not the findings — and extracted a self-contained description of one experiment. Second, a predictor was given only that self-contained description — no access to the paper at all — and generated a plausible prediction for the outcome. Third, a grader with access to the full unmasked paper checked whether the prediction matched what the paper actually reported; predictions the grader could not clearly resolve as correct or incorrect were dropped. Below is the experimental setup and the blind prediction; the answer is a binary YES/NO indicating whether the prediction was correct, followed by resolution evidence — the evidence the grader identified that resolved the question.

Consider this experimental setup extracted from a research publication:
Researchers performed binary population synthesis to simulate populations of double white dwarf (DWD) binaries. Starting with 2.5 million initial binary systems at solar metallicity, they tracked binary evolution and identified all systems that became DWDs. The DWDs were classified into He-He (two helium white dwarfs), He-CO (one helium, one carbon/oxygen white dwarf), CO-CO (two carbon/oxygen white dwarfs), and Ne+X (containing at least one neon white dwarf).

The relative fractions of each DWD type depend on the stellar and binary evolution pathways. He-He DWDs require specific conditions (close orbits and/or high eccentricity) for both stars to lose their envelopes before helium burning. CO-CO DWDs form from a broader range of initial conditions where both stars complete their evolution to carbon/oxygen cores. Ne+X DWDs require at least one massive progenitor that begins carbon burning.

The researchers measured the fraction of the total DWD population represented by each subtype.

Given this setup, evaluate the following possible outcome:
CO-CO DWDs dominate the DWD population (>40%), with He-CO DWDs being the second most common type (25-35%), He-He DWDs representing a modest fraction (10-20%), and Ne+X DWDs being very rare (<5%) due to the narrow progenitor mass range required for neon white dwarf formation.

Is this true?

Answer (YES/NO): NO